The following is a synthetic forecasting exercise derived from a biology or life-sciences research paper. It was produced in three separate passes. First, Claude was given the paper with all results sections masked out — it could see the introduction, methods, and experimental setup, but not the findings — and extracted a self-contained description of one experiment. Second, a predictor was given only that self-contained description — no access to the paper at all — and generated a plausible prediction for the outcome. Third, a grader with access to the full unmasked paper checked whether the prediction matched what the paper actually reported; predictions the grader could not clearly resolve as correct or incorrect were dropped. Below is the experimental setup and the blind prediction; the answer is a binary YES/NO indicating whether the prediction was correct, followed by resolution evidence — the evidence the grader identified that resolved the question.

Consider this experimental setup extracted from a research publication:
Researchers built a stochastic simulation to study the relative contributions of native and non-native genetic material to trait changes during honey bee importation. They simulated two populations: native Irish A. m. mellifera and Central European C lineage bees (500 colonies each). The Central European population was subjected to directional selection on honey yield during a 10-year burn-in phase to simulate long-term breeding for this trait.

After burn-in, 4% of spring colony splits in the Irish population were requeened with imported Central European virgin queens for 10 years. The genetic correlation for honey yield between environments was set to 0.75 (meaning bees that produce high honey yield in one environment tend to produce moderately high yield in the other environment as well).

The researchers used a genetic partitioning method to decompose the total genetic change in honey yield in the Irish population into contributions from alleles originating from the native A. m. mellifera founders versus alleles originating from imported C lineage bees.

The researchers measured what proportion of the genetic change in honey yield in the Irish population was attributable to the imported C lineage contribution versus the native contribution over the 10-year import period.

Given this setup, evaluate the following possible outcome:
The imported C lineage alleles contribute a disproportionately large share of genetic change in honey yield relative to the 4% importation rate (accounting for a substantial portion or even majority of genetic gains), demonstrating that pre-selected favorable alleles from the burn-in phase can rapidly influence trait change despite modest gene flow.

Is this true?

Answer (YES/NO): YES